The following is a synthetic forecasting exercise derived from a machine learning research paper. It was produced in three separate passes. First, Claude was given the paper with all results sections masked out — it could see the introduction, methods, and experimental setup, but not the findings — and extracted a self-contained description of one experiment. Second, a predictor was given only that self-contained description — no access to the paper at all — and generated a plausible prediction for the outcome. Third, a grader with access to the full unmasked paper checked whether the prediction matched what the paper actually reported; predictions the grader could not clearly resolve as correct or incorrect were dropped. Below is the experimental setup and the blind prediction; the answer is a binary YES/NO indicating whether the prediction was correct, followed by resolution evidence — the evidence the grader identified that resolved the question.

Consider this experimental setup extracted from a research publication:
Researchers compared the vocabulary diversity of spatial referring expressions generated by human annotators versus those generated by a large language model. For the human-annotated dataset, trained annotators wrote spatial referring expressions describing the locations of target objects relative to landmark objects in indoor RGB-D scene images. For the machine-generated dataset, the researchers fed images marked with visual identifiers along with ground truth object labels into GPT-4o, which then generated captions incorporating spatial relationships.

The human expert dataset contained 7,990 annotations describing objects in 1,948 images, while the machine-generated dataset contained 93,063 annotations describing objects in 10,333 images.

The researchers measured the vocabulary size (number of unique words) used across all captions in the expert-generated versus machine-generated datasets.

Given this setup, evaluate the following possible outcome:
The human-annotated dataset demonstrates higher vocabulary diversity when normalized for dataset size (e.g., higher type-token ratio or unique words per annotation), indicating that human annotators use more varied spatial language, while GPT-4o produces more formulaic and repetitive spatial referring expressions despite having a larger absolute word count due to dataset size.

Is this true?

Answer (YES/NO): YES